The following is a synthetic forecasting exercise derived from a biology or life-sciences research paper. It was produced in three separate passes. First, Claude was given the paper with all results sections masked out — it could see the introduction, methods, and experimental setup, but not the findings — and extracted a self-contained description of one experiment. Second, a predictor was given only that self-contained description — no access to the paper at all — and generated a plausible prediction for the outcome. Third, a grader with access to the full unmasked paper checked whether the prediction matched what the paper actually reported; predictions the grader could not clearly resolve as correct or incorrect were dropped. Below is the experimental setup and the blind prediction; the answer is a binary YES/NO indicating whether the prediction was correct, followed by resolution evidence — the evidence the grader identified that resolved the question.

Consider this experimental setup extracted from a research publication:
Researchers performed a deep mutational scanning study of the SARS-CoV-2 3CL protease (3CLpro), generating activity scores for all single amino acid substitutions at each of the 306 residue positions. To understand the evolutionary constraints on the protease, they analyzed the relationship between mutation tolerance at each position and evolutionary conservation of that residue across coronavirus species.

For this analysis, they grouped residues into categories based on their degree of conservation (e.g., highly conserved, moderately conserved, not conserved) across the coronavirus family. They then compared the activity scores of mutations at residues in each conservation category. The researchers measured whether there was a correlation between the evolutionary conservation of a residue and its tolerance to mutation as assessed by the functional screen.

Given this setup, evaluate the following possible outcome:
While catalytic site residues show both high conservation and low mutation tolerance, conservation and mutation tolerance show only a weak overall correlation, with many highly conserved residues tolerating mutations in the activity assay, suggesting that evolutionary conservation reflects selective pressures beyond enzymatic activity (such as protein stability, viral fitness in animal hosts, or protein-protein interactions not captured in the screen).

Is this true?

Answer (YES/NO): NO